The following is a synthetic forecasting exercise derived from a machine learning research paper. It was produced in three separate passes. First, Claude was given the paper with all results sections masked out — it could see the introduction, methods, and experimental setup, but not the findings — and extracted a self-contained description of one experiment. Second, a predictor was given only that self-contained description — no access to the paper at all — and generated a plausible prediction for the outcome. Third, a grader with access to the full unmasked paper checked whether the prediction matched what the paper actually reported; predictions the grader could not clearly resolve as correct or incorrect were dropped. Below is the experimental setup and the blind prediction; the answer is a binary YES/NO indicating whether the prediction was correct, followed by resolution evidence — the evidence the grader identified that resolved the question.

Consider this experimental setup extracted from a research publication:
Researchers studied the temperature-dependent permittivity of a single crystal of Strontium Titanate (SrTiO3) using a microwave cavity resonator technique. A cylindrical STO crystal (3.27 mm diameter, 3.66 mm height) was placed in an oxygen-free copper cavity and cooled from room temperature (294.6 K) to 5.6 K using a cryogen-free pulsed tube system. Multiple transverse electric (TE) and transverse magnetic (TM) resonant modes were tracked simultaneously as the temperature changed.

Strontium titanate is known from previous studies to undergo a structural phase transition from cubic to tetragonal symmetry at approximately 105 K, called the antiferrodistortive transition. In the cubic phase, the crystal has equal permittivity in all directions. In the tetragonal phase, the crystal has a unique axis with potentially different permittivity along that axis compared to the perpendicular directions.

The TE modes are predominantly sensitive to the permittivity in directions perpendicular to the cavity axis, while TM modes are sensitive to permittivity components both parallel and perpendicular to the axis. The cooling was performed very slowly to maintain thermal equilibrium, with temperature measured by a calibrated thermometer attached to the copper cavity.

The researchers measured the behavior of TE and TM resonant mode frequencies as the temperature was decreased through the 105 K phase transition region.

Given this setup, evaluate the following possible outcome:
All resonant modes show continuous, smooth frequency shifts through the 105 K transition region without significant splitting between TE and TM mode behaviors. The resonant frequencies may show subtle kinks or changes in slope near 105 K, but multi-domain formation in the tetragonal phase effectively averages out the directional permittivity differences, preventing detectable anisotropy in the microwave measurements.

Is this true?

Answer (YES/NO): NO